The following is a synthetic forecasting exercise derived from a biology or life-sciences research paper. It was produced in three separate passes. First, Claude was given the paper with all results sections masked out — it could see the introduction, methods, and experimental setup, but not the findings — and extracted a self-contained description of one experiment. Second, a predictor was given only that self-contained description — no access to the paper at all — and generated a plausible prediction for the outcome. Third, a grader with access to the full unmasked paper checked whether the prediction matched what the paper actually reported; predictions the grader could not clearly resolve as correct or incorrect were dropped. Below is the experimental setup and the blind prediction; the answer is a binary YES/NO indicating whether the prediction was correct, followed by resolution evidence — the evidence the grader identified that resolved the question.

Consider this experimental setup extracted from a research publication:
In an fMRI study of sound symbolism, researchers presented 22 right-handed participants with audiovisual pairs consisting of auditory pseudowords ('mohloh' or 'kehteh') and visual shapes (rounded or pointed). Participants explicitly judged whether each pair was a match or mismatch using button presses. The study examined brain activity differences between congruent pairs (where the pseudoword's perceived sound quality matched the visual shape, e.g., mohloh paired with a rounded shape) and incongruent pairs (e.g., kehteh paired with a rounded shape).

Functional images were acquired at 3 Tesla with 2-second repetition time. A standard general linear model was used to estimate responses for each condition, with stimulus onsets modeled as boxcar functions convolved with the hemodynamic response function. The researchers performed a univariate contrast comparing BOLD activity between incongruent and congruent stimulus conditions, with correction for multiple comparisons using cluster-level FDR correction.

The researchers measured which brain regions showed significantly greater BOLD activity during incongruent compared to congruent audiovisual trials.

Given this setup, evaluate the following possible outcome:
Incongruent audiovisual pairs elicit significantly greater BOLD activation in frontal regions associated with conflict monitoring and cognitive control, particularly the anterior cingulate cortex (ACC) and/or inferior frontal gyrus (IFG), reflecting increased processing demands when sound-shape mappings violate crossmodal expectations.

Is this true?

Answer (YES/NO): NO